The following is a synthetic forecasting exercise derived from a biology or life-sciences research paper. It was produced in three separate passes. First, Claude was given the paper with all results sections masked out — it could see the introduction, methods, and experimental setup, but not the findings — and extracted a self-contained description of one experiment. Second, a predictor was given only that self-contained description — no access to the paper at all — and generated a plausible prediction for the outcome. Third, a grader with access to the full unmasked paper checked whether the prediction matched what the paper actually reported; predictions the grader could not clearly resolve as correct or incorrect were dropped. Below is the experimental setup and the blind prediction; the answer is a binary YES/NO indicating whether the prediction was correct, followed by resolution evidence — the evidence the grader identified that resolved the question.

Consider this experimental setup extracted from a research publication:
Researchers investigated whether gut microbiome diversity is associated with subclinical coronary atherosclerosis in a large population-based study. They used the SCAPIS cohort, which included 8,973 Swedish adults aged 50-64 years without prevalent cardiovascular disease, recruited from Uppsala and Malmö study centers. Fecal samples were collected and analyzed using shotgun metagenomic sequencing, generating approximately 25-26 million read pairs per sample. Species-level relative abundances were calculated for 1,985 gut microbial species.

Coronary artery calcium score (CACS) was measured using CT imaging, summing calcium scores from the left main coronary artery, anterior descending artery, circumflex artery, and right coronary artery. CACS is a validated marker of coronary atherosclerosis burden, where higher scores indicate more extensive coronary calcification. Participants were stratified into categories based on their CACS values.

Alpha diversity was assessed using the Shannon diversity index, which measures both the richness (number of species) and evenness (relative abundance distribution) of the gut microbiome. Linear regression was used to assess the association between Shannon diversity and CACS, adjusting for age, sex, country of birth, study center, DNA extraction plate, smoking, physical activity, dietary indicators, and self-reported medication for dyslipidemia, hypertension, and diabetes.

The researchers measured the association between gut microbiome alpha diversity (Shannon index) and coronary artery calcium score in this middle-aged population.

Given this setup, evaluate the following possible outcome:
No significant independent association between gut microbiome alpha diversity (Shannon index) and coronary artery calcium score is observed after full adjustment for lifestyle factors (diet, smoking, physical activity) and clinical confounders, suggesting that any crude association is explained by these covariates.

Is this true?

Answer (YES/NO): YES